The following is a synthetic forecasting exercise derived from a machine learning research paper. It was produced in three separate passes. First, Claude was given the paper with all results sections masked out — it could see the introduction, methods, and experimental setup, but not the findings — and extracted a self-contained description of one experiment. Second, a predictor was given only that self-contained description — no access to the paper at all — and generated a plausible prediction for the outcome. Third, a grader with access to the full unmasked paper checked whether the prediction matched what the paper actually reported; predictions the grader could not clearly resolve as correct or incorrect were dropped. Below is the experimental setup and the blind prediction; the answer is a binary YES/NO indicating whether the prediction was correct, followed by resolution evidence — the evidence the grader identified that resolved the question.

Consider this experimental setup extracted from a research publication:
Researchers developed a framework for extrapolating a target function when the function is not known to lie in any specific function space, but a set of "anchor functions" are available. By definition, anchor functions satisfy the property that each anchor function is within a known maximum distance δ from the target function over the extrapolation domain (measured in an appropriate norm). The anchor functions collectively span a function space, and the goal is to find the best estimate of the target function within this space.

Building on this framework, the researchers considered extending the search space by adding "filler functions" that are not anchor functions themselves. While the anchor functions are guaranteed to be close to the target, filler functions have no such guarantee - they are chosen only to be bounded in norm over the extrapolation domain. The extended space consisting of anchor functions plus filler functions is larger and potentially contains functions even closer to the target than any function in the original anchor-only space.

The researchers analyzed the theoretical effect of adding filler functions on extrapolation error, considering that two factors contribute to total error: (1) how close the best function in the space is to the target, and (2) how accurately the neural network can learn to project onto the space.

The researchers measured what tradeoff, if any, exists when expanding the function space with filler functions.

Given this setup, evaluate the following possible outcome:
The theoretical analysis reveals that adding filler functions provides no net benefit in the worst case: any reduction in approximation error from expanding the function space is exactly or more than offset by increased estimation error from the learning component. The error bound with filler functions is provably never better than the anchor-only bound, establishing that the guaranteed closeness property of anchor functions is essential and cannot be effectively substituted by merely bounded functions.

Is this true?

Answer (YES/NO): NO